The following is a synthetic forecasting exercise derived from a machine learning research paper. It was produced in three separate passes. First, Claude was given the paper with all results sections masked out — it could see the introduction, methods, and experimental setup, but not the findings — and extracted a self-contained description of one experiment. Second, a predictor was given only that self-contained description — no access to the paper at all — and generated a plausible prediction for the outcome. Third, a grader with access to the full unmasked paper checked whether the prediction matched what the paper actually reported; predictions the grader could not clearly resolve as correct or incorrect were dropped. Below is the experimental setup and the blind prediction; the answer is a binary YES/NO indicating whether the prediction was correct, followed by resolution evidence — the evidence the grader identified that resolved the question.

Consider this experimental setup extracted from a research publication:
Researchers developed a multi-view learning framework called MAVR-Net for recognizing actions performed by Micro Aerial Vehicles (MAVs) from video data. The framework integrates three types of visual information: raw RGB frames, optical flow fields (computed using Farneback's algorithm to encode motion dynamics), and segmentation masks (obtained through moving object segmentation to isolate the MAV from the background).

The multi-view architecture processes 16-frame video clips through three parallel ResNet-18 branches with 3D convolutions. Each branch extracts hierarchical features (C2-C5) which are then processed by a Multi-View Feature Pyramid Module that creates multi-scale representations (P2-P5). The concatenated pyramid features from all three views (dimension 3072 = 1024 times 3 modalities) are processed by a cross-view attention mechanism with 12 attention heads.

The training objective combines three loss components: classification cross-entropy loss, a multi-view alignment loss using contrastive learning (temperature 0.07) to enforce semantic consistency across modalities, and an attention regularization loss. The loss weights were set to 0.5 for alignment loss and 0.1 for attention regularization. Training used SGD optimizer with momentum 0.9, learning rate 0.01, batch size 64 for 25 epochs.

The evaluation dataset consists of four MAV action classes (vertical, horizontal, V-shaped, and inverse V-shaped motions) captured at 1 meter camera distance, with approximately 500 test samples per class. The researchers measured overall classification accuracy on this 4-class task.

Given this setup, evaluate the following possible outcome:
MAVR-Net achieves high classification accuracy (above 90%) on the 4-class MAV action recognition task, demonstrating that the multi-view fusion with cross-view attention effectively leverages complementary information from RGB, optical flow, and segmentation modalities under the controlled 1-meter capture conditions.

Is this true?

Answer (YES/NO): YES